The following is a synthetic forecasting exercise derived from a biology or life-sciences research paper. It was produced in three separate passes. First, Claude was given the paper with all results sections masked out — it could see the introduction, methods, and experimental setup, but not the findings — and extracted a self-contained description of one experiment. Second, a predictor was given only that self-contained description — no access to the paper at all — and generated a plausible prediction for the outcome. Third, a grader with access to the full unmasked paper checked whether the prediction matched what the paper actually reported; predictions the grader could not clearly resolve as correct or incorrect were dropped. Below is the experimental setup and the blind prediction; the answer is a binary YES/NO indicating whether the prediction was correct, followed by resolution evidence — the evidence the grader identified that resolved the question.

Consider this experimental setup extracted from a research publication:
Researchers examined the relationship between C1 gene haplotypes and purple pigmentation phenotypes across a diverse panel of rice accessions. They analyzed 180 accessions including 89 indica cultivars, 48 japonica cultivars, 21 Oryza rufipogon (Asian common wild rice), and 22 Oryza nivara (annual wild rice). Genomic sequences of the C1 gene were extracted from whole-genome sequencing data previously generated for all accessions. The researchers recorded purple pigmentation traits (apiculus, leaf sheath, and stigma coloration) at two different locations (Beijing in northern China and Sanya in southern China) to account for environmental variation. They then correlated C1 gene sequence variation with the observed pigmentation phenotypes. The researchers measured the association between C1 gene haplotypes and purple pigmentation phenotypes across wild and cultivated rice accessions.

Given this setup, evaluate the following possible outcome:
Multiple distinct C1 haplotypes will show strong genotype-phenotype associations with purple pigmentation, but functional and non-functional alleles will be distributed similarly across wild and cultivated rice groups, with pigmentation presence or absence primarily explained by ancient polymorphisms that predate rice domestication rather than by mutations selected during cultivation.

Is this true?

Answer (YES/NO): NO